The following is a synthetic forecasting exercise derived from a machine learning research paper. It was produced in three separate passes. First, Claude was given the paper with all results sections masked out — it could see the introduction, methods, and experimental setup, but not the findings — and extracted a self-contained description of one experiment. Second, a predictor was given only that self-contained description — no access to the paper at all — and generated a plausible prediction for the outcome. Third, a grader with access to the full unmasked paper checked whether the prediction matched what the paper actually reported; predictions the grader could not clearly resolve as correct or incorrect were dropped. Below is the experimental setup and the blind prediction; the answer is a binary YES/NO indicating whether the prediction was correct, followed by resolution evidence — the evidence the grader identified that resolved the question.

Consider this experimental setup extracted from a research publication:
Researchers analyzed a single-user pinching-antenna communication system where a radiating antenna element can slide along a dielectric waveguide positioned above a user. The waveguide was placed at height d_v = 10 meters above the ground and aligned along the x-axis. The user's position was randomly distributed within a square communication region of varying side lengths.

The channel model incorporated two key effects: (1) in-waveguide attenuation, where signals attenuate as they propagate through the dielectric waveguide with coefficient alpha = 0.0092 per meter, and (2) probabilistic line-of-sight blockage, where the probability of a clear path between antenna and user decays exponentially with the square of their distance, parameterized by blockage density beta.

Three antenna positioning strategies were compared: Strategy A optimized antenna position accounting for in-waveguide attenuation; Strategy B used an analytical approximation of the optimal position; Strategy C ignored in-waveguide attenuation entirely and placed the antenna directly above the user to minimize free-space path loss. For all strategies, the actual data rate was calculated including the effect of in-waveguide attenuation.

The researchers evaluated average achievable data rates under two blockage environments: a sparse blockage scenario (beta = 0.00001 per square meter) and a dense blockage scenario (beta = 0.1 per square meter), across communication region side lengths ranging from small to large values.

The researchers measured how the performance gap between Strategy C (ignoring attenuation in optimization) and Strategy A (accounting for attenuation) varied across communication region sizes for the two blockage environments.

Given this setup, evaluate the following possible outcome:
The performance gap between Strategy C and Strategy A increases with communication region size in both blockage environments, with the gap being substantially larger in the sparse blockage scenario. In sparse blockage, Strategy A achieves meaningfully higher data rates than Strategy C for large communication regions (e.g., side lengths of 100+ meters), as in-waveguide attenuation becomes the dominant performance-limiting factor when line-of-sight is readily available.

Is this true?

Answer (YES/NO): NO